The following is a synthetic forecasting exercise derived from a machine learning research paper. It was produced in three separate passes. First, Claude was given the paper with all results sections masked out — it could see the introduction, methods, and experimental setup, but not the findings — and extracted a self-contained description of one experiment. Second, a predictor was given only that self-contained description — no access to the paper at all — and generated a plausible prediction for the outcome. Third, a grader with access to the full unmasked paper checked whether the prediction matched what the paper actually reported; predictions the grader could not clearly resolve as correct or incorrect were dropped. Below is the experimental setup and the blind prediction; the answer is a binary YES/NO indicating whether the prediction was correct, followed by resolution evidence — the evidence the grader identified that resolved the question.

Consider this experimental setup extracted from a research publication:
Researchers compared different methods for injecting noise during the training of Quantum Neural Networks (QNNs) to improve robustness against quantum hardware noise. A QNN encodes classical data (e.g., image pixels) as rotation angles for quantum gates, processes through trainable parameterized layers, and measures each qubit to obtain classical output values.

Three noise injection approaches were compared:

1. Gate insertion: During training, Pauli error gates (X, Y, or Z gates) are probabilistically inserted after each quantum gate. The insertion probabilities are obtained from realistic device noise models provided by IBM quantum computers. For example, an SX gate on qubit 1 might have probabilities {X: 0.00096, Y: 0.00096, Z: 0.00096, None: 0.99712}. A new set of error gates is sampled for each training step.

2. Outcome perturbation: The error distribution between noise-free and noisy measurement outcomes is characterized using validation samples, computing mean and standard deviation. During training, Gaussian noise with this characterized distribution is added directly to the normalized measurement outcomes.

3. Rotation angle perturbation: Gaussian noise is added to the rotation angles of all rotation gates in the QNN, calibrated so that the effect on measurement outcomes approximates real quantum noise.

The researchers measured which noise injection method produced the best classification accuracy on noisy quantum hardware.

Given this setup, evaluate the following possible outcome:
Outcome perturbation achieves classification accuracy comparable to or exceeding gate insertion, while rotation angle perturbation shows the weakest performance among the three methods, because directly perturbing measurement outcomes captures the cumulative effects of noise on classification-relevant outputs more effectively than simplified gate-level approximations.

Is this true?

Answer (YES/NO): NO